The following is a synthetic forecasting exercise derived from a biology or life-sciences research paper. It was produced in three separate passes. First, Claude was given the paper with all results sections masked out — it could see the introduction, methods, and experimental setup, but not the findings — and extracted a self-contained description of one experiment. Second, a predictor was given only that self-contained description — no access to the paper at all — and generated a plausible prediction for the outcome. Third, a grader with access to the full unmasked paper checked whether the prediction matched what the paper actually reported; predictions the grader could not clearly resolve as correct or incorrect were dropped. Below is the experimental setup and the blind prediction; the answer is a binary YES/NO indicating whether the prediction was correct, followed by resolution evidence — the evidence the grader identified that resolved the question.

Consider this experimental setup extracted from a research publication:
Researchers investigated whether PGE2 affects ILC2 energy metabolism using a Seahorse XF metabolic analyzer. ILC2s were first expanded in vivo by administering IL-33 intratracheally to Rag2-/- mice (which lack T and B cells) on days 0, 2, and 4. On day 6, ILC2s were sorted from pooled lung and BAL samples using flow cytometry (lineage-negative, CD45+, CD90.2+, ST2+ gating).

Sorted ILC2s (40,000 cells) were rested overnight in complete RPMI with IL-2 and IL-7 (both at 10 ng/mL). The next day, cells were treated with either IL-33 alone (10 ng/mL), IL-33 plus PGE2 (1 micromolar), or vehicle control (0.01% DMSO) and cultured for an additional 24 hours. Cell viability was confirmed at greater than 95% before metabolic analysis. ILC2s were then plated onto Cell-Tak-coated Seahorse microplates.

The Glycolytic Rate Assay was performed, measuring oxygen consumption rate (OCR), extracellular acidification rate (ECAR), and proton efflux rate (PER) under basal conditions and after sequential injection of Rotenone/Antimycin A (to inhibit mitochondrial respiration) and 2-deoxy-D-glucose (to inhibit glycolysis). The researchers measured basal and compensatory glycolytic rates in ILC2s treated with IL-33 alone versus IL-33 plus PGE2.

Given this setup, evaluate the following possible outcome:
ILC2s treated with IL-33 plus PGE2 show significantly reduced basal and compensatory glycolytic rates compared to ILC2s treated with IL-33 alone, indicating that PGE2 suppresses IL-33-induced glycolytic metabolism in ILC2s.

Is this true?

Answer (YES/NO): YES